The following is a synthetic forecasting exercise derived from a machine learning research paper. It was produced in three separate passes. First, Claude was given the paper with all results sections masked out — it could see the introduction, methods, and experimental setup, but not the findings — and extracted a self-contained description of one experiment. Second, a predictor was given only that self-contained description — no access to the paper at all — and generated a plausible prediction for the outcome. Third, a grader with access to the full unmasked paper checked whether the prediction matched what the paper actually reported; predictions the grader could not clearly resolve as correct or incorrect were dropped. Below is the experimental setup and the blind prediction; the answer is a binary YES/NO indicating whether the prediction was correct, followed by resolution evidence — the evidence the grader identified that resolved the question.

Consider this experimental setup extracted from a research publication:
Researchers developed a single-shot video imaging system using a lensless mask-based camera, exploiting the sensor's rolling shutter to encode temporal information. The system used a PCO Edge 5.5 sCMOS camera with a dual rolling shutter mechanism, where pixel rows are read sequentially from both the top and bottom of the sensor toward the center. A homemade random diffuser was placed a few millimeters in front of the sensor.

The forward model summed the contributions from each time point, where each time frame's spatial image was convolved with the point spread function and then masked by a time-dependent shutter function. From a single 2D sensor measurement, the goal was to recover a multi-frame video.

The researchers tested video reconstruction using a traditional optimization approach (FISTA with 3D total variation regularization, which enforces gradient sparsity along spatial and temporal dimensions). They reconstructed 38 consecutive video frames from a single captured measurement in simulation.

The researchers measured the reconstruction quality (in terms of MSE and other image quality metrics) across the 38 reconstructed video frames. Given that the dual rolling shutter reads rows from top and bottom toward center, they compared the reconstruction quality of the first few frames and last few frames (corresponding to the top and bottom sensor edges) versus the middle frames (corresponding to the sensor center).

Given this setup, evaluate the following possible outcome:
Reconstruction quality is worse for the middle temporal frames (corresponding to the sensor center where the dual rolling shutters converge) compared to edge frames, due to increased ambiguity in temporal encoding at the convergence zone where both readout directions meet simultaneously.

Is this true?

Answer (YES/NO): NO